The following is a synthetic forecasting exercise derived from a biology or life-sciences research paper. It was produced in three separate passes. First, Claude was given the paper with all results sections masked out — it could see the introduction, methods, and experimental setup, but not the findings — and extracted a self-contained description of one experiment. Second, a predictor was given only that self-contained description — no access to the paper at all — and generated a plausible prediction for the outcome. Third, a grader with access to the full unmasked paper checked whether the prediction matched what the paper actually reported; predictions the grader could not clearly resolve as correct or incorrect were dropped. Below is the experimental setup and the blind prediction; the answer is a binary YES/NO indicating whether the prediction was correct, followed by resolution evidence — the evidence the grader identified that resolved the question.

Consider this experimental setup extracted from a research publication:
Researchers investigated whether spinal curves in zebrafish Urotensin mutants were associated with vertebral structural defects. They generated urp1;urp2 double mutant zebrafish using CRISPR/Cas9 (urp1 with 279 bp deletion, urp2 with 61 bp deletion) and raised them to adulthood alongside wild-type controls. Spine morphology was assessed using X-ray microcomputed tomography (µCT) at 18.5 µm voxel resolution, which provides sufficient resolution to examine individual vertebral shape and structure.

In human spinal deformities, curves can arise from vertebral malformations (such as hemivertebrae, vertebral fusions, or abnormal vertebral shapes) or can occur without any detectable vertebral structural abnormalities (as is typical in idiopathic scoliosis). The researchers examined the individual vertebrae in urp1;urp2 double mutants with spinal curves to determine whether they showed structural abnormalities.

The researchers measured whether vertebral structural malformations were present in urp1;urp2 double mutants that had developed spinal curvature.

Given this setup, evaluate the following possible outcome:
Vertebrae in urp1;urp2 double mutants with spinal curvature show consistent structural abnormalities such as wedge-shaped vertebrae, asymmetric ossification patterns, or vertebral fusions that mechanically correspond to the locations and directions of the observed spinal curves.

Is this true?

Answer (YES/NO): NO